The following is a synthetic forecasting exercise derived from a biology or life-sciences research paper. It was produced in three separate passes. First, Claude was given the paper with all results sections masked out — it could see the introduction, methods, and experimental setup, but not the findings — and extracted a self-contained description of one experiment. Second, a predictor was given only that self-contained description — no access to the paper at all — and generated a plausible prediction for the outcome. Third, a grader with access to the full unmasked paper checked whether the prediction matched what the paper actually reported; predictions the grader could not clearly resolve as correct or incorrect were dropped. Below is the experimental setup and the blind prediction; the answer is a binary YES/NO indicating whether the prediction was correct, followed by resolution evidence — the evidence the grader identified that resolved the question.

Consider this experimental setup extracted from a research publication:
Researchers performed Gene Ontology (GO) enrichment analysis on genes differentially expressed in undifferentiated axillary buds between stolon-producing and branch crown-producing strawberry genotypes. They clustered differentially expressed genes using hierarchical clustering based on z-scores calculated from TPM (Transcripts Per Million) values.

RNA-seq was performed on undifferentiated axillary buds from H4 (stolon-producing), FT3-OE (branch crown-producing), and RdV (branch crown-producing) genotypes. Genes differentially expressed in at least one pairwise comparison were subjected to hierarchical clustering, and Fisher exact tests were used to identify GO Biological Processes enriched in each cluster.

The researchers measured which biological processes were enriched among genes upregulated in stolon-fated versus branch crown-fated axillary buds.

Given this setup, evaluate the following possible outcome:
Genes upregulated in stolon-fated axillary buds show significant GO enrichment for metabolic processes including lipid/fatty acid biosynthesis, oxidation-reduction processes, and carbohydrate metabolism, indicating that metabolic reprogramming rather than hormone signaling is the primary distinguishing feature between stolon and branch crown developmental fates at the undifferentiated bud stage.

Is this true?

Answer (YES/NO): NO